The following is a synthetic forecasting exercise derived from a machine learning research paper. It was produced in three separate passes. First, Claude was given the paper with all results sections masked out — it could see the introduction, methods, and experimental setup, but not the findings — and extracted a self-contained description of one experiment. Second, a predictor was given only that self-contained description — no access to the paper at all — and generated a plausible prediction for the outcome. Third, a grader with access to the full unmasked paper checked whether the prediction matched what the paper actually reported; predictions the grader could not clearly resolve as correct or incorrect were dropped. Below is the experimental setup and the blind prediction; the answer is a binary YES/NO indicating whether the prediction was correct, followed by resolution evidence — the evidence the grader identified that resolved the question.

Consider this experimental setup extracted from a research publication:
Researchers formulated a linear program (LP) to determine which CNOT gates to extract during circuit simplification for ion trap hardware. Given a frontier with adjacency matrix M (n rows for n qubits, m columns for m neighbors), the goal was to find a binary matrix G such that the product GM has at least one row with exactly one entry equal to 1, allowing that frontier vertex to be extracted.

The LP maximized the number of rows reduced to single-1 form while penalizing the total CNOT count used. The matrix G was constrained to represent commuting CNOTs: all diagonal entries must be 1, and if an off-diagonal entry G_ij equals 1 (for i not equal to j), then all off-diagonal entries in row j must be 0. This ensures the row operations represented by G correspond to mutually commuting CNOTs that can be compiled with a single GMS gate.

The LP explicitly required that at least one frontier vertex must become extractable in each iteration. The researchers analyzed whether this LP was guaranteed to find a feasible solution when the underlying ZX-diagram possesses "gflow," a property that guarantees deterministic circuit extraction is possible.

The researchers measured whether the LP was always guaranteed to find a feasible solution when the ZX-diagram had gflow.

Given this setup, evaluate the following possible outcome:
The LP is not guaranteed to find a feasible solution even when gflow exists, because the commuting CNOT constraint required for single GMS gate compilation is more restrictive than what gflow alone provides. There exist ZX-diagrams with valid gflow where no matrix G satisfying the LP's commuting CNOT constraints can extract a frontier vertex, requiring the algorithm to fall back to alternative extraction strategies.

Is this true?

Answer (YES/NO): NO